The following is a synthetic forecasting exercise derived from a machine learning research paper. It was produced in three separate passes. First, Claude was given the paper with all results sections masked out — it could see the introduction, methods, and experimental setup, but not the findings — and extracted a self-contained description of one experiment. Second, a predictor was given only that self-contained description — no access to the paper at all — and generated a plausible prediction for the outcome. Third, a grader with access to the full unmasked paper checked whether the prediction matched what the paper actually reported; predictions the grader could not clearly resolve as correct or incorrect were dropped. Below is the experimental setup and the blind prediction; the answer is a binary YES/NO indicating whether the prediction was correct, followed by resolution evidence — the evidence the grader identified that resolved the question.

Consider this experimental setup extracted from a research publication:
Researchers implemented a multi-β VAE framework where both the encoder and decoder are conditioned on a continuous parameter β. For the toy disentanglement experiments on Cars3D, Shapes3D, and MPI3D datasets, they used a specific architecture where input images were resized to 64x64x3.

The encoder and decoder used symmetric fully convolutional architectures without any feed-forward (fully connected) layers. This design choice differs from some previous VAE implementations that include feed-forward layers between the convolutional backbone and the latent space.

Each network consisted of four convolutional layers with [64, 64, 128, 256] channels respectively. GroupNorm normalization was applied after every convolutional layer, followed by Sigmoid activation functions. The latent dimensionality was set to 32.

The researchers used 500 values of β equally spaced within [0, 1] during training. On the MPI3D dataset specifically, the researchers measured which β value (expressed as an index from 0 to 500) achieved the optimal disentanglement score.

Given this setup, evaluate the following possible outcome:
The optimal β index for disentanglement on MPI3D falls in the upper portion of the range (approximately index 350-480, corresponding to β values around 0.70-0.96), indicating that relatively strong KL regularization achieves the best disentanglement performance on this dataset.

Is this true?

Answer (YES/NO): NO